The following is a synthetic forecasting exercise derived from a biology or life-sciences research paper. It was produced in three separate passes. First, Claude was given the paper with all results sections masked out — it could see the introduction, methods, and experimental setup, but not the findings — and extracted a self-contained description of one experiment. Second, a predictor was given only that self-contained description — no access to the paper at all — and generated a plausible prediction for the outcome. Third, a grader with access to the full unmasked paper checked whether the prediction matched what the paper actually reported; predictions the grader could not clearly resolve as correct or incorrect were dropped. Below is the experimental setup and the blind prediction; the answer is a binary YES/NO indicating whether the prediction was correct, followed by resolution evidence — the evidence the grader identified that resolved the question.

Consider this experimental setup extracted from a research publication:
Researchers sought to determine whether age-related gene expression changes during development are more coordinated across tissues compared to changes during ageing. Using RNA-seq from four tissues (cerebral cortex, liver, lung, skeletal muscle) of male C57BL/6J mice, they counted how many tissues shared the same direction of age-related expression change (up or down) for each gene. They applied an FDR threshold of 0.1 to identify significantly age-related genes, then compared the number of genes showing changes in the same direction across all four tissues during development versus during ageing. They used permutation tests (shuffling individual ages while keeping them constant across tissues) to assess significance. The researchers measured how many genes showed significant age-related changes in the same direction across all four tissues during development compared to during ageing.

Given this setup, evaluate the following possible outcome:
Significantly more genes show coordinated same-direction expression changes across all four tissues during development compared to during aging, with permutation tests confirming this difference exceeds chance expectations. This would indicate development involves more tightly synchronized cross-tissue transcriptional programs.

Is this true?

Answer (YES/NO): YES